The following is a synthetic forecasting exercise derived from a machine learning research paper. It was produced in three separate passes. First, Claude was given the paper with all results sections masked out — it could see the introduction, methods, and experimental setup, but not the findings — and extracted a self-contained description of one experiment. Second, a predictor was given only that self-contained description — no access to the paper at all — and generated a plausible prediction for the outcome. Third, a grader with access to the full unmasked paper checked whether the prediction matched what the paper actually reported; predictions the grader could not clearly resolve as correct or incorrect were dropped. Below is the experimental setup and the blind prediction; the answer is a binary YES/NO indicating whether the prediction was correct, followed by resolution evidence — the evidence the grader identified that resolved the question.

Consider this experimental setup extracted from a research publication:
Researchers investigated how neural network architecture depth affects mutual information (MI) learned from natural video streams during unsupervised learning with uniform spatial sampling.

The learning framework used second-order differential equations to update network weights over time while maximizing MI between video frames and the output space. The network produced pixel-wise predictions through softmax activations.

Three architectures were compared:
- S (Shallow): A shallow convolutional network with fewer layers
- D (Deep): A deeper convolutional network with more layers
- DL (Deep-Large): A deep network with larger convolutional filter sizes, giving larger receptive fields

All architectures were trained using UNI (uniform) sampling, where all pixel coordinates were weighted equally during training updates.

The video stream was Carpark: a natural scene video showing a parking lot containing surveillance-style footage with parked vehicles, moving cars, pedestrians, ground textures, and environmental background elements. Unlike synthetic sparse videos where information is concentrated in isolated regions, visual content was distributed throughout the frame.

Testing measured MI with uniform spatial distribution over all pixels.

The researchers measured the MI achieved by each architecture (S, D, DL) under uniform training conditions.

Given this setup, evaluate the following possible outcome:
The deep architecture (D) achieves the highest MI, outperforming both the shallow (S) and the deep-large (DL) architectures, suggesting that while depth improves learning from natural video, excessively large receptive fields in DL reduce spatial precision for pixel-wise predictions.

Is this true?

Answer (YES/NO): NO